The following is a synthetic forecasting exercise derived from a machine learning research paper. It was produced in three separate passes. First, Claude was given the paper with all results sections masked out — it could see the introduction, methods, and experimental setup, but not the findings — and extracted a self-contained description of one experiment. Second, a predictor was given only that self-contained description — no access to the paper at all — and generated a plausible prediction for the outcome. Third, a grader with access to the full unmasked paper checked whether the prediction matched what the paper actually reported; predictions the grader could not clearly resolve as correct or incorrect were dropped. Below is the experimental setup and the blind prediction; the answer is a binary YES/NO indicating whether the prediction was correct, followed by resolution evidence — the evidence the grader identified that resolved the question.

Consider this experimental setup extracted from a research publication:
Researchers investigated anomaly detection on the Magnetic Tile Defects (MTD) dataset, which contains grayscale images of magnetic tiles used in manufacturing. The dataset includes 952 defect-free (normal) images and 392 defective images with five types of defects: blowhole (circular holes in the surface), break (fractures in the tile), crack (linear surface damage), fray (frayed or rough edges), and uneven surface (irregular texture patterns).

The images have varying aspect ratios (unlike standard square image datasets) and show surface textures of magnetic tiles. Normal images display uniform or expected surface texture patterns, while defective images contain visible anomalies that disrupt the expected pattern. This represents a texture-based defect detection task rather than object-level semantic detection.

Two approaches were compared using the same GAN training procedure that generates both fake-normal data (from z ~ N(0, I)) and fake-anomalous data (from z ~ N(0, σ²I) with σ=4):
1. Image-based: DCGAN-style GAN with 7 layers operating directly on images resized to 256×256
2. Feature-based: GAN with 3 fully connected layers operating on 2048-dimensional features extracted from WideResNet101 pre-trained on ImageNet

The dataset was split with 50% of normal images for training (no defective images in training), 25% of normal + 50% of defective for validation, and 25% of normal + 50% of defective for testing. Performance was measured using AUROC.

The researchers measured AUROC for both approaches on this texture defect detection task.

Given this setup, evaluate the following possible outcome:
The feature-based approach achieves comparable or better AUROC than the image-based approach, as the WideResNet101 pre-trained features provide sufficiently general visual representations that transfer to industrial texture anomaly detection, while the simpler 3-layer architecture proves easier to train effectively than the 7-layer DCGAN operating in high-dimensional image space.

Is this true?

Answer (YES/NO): NO